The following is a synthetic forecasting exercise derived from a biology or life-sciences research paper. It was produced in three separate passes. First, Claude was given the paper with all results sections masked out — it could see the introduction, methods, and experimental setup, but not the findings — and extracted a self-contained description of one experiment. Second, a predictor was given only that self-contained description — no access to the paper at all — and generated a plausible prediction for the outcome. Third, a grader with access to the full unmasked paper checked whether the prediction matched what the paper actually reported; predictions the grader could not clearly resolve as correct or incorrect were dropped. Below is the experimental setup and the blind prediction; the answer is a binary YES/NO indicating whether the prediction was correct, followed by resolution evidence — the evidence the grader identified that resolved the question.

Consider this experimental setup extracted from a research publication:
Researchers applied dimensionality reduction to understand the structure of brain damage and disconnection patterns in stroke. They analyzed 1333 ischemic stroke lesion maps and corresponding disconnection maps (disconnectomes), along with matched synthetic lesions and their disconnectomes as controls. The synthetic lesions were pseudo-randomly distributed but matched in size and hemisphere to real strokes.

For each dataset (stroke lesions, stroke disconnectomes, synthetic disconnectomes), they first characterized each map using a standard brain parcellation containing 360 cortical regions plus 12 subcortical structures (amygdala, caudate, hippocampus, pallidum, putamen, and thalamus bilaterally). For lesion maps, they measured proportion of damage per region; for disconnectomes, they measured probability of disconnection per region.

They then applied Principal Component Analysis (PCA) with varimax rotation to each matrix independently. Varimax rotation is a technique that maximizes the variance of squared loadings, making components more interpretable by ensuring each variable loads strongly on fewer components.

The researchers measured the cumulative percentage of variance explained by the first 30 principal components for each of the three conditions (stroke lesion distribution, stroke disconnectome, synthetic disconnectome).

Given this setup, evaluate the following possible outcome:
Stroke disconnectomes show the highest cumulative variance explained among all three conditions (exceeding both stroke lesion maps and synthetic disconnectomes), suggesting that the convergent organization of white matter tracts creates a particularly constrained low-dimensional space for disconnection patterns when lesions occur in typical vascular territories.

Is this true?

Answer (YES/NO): YES